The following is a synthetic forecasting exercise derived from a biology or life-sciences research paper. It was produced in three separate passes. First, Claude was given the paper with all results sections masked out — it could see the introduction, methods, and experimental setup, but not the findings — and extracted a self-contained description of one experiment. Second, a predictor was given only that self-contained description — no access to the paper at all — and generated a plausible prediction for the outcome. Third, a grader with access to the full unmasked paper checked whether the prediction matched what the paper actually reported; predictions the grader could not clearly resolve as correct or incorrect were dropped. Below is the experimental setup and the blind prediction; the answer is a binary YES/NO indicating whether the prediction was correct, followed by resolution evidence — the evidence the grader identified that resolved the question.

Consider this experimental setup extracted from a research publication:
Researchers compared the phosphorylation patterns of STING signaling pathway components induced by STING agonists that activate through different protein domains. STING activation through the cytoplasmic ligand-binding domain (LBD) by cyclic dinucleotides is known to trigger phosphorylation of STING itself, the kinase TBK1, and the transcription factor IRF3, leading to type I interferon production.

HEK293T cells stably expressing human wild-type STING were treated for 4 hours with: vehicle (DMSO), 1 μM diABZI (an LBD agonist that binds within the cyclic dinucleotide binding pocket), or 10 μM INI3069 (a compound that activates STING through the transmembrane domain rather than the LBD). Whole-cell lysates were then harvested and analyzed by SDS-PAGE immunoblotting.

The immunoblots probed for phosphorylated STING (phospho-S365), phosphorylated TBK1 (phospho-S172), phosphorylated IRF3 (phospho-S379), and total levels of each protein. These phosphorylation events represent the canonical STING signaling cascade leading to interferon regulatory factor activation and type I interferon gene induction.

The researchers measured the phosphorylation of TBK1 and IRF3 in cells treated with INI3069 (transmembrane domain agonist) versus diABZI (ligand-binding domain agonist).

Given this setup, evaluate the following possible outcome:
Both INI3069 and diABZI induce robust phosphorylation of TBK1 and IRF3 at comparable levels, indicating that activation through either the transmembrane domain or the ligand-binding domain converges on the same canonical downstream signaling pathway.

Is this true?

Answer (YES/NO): YES